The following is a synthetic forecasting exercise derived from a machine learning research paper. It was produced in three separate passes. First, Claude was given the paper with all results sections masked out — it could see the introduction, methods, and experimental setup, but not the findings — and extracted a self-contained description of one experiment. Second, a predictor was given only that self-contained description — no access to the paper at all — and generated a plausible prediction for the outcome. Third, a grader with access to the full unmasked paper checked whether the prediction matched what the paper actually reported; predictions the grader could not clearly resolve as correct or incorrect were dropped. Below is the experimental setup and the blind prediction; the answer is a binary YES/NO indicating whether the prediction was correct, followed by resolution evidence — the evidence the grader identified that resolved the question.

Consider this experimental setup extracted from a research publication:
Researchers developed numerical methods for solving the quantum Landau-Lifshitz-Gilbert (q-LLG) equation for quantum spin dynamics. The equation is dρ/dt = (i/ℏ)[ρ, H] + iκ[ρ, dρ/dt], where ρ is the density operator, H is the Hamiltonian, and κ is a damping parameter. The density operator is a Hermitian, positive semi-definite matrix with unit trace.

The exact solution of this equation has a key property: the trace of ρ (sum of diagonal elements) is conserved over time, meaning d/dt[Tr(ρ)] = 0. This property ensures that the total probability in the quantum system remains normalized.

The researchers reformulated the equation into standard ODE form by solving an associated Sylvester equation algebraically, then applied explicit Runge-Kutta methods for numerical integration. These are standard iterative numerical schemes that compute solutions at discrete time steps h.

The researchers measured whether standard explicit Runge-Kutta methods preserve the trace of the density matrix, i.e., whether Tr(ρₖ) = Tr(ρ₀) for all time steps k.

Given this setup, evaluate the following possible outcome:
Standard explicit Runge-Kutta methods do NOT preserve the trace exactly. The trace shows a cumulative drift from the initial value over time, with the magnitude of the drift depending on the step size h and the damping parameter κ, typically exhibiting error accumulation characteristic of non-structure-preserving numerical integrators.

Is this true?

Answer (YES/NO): NO